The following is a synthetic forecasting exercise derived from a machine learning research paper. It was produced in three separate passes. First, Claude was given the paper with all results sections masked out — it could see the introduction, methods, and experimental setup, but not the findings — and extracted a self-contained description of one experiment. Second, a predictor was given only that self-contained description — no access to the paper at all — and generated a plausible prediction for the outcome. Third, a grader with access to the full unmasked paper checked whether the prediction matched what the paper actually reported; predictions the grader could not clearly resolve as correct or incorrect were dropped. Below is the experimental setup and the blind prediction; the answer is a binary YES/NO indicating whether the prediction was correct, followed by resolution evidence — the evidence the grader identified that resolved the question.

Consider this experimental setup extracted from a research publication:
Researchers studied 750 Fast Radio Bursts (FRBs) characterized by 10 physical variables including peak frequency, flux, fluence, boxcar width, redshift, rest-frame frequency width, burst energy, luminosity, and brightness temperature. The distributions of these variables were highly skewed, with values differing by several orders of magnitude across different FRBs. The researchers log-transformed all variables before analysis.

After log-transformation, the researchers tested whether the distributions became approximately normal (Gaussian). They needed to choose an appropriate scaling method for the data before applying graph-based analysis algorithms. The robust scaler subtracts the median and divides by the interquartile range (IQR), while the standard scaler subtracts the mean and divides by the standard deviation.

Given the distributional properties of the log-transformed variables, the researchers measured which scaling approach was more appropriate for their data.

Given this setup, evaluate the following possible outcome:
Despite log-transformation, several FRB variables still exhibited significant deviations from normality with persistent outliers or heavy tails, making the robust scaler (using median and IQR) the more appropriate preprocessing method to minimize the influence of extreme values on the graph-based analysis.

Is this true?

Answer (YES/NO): YES